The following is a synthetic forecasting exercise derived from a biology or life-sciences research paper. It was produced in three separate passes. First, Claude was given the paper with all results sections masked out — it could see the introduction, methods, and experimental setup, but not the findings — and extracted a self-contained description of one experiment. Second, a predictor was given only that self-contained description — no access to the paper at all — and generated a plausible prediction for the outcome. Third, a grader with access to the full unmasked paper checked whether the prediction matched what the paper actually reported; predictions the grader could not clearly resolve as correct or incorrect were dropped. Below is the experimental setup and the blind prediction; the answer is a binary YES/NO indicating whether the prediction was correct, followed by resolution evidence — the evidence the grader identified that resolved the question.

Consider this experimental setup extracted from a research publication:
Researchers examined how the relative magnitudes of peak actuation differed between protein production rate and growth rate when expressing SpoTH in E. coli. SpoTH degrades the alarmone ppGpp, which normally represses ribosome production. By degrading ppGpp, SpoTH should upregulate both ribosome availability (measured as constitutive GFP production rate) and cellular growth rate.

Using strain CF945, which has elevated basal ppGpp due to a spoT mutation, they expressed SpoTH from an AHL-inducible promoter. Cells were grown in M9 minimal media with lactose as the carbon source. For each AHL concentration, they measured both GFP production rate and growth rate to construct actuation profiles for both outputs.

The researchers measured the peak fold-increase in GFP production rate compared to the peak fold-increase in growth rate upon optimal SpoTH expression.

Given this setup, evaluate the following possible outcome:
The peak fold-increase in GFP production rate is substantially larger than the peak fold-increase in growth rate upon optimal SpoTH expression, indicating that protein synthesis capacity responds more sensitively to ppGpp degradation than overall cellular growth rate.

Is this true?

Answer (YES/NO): YES